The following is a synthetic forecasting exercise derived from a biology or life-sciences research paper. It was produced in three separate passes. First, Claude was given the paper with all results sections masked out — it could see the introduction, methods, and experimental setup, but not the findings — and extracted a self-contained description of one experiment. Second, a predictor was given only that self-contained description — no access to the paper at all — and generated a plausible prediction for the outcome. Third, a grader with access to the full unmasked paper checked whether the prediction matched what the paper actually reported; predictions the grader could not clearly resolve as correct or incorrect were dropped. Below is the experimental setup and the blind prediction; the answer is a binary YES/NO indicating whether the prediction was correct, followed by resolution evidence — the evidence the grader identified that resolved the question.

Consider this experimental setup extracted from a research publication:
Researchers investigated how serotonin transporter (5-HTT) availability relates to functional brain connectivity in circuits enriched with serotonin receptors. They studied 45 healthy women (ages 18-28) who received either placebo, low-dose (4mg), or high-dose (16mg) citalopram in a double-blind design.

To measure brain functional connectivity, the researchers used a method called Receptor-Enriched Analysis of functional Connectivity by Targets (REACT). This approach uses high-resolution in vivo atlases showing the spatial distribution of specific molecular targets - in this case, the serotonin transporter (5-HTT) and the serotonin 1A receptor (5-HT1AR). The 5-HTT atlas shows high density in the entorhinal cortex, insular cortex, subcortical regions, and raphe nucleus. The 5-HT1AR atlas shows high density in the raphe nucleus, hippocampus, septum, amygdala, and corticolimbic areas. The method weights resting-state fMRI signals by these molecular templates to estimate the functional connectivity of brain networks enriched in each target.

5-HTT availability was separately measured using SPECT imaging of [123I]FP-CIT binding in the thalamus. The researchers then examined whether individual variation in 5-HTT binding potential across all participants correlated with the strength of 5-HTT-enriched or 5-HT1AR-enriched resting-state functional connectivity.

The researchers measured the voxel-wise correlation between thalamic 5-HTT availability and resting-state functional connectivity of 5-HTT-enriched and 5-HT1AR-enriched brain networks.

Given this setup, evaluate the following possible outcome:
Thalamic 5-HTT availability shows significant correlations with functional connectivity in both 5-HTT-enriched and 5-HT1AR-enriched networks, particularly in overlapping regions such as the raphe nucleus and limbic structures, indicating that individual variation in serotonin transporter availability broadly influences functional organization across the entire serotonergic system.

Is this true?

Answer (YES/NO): NO